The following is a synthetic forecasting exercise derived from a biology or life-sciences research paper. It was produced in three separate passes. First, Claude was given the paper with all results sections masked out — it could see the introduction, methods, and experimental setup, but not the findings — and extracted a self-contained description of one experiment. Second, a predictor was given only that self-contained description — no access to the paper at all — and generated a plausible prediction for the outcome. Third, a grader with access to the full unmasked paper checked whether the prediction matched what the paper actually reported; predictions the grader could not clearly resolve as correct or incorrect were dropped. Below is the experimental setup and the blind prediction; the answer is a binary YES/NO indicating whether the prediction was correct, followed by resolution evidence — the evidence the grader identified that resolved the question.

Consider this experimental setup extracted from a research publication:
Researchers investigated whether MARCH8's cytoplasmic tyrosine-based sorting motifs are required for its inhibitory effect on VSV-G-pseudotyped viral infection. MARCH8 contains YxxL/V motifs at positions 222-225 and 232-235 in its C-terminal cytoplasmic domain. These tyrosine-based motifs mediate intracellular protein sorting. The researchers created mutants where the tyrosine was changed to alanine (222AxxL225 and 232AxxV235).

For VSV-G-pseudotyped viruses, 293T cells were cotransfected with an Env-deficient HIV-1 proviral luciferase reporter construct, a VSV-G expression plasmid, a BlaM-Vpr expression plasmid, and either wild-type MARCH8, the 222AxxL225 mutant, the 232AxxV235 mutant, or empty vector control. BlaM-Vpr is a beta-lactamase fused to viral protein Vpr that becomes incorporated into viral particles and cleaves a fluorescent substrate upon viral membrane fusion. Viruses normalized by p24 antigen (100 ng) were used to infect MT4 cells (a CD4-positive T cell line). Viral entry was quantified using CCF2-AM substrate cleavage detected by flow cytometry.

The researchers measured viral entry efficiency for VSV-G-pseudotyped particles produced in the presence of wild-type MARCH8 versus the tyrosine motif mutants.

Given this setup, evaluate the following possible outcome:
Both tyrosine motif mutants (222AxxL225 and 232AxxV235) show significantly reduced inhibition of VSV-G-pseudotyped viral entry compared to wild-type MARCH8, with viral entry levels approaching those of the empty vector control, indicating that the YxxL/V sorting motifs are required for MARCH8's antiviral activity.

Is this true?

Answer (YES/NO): NO